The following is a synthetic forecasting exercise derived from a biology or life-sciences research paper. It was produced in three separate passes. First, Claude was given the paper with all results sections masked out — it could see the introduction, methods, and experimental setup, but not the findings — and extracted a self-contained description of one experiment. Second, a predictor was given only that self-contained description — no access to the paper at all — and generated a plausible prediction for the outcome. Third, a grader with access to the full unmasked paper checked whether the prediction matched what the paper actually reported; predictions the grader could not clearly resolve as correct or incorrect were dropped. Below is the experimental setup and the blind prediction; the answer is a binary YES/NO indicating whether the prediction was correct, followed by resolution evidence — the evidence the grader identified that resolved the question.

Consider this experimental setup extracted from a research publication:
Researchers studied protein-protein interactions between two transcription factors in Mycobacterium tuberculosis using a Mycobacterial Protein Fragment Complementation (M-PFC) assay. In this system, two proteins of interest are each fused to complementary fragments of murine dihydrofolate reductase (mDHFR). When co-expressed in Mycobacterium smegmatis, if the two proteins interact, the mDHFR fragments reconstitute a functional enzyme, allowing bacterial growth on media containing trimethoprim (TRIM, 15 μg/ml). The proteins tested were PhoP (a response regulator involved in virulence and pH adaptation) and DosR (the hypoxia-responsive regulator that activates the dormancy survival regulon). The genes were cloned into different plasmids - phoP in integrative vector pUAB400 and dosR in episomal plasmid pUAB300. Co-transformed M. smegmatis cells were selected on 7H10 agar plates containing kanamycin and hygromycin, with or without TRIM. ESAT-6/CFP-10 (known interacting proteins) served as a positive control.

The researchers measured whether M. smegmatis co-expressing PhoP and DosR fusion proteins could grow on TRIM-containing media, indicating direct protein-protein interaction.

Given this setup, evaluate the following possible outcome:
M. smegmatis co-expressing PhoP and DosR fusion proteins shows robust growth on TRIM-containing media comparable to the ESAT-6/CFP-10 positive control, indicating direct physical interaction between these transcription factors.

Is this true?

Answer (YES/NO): YES